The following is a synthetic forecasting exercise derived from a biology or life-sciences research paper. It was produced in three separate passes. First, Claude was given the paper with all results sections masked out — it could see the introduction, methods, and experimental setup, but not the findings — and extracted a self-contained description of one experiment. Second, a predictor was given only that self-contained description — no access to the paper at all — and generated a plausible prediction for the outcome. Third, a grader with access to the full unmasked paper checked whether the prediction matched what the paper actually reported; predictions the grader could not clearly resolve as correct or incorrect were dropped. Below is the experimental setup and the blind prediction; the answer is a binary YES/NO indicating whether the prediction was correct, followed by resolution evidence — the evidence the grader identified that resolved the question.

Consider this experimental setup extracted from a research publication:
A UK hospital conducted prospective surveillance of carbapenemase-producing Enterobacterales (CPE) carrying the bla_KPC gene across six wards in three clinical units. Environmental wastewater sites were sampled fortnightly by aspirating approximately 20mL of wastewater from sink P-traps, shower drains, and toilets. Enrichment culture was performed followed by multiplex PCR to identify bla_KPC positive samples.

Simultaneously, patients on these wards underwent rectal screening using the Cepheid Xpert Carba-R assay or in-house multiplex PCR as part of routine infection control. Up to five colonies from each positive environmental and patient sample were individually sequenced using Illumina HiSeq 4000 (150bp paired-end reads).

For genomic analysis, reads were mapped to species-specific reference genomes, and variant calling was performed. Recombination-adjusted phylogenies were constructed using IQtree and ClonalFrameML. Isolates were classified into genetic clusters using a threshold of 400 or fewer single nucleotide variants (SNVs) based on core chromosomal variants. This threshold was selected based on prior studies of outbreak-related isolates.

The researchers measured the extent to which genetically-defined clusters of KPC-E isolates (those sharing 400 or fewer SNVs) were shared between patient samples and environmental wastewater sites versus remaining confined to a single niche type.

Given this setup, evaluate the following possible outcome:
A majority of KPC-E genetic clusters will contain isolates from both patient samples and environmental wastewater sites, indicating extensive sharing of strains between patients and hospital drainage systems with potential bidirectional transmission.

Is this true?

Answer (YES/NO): NO